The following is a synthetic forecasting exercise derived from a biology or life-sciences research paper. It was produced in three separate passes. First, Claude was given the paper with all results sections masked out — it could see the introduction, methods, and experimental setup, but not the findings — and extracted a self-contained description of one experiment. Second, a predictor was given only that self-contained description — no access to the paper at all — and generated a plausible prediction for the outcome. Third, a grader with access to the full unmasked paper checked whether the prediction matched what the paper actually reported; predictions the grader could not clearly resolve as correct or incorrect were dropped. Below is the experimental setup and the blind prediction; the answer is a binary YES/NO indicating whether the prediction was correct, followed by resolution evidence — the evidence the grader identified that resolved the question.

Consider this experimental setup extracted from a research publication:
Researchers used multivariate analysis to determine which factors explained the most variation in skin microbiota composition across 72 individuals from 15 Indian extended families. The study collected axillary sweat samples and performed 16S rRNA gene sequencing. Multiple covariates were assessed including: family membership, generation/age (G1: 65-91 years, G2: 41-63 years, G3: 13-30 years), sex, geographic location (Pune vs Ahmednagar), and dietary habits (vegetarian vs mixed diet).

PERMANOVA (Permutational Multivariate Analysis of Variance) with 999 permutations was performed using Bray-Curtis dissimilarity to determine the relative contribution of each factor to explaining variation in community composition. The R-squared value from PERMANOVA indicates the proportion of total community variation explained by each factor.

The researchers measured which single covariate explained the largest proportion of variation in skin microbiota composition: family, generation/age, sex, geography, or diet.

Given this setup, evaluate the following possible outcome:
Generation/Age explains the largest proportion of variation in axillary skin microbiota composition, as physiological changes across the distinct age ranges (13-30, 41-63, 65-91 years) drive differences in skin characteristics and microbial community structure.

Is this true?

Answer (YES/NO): NO